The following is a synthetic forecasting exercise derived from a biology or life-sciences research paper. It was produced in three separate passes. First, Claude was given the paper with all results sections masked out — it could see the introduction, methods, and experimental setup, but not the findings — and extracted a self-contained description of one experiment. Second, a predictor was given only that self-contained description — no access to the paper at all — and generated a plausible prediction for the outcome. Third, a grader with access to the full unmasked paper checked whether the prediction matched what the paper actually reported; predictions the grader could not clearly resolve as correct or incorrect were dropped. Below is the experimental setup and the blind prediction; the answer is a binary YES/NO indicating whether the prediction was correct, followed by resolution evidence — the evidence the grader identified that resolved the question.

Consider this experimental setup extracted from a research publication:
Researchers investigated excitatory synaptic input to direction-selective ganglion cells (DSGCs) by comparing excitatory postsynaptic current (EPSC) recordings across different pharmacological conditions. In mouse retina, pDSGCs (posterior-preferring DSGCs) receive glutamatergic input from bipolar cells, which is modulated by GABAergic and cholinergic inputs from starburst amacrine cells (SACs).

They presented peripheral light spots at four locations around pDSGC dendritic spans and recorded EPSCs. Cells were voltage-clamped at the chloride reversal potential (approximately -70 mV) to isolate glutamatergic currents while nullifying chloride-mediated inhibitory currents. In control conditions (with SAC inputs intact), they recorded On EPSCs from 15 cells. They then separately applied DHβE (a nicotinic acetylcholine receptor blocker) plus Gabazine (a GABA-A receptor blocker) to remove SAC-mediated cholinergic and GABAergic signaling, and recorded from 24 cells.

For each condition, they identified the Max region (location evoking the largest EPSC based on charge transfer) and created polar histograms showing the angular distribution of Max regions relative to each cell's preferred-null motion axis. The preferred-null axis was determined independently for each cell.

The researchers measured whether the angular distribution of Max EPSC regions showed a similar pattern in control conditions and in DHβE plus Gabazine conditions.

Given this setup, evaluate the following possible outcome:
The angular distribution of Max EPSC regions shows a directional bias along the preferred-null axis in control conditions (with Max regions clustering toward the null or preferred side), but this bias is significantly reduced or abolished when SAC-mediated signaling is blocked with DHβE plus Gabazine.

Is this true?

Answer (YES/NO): NO